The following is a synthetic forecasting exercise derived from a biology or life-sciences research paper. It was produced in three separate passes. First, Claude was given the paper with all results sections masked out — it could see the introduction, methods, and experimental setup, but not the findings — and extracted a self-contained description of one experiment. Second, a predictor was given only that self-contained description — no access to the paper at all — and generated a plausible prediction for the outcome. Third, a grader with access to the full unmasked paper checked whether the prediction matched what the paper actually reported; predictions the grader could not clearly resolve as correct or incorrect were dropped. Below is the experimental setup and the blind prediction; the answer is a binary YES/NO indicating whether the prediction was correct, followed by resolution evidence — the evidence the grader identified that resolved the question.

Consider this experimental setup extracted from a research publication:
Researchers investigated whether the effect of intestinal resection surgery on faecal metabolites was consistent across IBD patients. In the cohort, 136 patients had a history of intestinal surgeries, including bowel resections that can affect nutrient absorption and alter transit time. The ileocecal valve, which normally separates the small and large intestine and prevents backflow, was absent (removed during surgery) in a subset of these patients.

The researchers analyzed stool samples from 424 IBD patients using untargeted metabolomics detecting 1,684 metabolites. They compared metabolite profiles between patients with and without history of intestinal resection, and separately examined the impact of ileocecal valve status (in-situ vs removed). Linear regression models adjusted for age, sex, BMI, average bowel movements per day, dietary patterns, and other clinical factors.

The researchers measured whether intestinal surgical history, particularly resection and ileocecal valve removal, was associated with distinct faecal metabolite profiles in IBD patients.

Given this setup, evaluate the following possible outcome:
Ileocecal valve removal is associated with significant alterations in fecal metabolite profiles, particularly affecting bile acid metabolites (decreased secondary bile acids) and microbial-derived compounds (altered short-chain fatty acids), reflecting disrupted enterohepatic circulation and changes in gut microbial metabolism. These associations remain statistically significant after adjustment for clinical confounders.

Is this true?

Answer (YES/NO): NO